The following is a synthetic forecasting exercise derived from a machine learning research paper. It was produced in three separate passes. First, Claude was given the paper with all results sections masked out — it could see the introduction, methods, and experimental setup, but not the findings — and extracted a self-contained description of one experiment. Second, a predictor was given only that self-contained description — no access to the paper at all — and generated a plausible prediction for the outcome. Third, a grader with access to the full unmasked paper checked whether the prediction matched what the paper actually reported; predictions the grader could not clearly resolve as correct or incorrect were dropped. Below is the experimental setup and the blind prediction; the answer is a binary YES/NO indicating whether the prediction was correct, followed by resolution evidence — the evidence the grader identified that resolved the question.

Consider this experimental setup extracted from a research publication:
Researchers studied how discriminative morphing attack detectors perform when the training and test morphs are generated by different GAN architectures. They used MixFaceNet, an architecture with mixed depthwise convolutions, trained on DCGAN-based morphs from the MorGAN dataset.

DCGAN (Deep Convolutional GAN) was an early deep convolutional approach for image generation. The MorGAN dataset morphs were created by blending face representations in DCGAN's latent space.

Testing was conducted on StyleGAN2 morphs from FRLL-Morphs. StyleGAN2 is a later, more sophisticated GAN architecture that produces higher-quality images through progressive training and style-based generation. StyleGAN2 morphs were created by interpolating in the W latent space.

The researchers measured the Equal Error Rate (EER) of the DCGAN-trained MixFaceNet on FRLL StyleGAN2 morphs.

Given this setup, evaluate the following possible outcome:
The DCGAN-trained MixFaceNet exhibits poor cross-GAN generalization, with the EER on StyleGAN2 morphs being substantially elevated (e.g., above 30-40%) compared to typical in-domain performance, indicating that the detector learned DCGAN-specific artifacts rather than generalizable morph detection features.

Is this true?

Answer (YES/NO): YES